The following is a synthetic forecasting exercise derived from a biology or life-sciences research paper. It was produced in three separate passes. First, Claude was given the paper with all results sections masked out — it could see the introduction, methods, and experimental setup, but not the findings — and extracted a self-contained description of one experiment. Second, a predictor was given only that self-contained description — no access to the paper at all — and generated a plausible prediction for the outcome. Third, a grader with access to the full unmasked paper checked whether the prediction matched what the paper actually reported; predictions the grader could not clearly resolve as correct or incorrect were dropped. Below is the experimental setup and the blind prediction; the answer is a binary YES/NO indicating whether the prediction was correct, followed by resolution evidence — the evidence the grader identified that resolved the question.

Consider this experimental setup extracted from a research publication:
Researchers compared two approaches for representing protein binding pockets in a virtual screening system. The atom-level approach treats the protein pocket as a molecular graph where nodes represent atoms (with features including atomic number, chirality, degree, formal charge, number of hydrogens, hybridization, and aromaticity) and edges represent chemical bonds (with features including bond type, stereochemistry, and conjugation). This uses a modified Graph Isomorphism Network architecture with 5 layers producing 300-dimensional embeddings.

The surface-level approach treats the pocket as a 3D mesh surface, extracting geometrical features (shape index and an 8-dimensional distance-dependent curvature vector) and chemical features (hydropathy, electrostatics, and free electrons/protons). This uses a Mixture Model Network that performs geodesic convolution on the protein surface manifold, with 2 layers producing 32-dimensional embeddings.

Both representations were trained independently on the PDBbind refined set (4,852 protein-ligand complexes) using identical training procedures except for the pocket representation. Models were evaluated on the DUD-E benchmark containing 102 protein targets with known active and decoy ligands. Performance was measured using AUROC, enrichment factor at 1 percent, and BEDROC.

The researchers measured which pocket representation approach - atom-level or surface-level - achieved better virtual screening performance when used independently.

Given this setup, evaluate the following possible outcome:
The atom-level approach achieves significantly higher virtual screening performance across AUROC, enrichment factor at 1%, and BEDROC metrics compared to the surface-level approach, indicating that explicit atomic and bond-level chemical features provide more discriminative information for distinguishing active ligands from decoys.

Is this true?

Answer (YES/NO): NO